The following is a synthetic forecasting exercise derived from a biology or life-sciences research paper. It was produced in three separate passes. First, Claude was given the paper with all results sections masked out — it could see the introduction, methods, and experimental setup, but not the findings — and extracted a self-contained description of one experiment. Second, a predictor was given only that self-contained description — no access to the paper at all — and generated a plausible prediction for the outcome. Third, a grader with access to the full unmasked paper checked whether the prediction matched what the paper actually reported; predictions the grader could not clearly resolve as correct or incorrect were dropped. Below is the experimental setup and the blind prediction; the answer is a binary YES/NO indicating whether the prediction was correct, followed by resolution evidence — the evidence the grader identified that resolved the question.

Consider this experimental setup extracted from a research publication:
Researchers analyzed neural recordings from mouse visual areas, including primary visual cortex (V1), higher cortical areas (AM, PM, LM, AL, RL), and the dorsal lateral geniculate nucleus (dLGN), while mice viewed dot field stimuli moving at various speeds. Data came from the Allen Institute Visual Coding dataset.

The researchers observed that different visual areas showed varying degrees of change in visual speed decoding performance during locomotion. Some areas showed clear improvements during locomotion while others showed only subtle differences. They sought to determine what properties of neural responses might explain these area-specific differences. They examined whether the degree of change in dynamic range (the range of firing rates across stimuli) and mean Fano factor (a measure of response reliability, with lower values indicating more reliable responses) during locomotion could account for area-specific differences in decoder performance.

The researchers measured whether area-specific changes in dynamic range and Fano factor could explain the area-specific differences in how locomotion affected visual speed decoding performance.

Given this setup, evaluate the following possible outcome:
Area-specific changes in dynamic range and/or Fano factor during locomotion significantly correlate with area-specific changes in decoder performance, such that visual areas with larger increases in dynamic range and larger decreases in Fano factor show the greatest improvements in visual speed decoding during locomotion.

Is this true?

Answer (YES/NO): YES